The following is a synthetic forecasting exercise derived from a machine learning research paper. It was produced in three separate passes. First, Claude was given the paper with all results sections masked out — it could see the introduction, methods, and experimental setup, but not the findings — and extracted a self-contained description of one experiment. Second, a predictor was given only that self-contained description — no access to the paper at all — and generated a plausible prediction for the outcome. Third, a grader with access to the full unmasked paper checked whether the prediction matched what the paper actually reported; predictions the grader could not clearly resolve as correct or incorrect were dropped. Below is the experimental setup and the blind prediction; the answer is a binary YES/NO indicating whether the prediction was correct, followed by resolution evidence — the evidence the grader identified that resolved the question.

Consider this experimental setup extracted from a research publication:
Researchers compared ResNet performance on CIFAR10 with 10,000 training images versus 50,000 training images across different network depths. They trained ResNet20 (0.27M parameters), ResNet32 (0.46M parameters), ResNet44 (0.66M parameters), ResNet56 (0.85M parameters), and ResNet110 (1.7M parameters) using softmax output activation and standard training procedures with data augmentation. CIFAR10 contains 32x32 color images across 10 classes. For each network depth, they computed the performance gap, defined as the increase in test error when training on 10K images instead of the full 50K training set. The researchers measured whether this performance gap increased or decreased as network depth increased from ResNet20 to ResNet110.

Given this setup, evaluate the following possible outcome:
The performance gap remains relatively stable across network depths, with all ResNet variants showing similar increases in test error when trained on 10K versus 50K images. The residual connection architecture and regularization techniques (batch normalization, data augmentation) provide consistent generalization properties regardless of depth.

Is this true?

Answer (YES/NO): NO